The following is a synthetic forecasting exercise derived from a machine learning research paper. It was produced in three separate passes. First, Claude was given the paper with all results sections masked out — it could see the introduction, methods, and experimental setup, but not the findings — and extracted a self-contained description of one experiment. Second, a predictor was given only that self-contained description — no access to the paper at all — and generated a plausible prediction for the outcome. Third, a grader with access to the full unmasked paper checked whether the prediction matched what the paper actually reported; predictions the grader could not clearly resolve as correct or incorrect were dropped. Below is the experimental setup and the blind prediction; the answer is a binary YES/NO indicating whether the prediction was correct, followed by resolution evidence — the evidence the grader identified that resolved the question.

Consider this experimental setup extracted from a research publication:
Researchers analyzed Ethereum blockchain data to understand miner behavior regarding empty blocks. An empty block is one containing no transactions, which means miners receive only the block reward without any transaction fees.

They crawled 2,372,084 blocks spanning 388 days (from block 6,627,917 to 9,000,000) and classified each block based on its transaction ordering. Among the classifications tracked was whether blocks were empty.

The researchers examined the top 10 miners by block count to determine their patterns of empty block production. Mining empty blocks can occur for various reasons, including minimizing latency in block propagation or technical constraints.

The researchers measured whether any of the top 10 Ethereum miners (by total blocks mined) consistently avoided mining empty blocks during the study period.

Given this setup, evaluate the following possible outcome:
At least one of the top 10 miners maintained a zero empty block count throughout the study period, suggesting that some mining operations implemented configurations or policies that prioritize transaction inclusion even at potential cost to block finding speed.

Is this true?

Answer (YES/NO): YES